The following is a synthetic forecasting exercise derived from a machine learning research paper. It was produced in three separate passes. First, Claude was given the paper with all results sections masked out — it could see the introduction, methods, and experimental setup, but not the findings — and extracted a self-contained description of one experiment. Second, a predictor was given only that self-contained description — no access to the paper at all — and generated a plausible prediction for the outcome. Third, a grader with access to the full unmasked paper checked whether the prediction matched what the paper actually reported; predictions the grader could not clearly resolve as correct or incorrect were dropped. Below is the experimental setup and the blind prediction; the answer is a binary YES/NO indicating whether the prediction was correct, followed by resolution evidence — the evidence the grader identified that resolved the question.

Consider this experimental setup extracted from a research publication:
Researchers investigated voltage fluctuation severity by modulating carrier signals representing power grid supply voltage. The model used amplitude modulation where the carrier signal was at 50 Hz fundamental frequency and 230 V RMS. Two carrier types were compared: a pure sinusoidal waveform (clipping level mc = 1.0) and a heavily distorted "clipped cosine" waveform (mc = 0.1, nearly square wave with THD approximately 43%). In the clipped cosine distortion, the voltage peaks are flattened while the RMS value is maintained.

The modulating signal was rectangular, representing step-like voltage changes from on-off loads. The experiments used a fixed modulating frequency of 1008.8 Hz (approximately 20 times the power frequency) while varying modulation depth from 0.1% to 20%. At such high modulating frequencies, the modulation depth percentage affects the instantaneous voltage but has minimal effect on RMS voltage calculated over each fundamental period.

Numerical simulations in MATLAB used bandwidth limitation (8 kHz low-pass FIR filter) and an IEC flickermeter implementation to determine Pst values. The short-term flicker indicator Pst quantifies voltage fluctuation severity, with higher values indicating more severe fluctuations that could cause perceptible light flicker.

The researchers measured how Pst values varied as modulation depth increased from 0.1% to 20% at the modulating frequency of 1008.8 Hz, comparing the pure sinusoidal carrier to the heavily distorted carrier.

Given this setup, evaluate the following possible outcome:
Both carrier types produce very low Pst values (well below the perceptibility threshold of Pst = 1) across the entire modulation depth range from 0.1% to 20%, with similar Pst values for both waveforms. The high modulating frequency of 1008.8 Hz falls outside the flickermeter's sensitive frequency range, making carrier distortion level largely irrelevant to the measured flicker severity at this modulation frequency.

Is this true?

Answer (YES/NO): NO